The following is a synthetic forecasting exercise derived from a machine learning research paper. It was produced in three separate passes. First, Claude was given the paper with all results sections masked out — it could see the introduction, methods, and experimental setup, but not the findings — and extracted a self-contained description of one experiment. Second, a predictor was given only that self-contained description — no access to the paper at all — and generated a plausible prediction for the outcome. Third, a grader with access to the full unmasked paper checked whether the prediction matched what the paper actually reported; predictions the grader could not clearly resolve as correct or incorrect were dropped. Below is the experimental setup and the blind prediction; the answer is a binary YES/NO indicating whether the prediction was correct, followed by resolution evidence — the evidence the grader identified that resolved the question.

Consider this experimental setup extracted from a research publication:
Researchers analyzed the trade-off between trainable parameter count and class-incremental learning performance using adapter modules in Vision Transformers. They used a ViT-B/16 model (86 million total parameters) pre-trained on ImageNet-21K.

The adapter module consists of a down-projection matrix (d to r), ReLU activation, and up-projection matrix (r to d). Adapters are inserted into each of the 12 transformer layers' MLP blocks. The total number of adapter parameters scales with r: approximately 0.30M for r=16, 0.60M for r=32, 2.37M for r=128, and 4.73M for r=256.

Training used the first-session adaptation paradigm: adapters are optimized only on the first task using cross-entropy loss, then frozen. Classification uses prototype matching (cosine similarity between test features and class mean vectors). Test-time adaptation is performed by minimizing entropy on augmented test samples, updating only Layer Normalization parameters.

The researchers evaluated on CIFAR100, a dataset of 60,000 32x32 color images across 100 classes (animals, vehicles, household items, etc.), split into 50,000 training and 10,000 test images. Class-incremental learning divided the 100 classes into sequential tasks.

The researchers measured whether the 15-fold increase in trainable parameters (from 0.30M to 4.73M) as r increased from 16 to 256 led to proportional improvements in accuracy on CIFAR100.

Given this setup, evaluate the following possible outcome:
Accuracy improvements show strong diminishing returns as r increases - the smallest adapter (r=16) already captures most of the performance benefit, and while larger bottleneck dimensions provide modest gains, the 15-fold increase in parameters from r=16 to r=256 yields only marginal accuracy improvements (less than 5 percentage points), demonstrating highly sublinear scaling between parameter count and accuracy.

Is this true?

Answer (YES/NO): NO